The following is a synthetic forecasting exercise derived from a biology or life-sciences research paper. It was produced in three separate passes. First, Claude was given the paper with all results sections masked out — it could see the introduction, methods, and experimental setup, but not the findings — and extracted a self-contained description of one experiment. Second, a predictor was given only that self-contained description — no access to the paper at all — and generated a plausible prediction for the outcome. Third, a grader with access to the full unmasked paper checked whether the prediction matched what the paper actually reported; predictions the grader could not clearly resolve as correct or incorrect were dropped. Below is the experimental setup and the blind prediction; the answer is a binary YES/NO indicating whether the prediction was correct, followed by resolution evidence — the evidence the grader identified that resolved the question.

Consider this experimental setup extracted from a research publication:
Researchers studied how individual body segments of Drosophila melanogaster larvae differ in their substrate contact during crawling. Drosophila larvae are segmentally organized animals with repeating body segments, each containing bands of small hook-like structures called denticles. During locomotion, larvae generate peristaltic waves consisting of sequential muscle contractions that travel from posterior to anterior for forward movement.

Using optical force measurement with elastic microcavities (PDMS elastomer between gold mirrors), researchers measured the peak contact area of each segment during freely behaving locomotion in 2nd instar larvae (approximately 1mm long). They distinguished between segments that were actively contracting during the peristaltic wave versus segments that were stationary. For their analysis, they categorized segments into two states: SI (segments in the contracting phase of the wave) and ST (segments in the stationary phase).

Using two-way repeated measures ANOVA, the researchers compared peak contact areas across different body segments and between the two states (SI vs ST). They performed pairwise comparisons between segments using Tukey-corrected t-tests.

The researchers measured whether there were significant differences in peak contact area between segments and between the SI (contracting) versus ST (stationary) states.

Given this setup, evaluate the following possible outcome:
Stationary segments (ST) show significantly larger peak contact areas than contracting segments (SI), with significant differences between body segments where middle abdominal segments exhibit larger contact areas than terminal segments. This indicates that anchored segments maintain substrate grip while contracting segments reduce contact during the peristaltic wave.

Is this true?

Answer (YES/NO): NO